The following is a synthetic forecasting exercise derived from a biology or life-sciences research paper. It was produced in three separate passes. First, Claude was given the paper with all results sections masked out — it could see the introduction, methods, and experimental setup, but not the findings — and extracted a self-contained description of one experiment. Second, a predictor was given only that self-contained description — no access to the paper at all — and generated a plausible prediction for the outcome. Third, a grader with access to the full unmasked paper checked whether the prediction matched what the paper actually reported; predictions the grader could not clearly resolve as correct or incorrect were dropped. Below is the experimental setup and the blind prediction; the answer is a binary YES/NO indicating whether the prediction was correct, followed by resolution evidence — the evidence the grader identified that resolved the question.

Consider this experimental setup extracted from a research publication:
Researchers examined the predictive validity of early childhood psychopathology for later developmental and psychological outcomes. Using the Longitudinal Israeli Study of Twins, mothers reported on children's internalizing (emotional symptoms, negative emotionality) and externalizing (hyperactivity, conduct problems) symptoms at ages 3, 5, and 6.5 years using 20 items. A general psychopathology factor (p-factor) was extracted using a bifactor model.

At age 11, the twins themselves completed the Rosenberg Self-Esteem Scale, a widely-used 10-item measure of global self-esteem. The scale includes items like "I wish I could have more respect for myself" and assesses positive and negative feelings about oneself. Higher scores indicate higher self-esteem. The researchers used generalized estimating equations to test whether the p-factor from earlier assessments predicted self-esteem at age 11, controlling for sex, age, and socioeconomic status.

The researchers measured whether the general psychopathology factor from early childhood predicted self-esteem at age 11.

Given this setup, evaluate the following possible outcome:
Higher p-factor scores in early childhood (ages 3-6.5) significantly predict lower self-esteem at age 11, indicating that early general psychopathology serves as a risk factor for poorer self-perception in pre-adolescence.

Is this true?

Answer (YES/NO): YES